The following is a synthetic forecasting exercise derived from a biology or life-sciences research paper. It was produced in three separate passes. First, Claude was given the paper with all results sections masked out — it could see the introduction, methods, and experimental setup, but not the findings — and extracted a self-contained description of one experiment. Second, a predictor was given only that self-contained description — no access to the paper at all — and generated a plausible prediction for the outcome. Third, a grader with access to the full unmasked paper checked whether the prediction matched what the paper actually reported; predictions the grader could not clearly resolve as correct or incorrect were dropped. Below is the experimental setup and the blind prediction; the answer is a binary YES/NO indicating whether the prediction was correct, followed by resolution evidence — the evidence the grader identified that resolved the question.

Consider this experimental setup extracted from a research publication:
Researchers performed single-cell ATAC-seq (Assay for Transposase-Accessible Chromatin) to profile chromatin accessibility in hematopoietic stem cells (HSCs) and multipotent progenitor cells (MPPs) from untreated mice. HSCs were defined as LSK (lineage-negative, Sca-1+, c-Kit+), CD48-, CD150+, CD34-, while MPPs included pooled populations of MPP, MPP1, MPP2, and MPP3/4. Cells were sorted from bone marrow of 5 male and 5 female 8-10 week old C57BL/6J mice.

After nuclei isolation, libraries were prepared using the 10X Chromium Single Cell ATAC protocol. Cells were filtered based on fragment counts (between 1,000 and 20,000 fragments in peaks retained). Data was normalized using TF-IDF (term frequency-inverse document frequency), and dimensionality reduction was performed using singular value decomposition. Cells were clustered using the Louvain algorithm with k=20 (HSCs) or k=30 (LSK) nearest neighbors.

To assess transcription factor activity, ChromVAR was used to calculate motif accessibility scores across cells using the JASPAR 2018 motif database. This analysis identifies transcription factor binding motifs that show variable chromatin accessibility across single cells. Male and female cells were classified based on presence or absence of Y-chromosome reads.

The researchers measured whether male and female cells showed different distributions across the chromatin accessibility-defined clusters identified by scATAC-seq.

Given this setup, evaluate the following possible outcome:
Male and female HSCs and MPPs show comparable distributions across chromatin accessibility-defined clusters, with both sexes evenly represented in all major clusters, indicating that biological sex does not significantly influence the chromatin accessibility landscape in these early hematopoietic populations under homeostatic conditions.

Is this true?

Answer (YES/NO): YES